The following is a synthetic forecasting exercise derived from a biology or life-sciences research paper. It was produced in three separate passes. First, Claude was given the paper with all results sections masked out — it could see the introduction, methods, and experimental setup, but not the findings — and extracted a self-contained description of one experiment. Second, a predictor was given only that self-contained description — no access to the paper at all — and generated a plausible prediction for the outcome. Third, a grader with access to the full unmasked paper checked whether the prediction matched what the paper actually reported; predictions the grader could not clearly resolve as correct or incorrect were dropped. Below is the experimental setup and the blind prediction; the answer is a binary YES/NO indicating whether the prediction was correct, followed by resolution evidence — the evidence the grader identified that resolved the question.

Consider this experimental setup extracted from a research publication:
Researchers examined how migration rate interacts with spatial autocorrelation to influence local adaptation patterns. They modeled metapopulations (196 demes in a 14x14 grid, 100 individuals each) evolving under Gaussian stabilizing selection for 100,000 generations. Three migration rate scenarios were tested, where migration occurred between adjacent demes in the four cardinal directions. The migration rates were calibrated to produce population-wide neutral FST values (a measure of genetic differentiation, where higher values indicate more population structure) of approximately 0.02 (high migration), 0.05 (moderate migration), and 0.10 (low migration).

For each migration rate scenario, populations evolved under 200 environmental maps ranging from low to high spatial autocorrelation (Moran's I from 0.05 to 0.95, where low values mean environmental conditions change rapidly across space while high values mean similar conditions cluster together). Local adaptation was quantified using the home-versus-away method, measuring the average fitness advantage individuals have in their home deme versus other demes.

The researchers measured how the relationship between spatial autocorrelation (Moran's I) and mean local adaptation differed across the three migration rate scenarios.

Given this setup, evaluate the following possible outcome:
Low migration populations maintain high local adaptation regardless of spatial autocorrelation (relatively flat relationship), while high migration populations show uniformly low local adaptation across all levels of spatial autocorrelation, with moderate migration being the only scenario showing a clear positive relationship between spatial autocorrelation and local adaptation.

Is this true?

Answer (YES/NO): NO